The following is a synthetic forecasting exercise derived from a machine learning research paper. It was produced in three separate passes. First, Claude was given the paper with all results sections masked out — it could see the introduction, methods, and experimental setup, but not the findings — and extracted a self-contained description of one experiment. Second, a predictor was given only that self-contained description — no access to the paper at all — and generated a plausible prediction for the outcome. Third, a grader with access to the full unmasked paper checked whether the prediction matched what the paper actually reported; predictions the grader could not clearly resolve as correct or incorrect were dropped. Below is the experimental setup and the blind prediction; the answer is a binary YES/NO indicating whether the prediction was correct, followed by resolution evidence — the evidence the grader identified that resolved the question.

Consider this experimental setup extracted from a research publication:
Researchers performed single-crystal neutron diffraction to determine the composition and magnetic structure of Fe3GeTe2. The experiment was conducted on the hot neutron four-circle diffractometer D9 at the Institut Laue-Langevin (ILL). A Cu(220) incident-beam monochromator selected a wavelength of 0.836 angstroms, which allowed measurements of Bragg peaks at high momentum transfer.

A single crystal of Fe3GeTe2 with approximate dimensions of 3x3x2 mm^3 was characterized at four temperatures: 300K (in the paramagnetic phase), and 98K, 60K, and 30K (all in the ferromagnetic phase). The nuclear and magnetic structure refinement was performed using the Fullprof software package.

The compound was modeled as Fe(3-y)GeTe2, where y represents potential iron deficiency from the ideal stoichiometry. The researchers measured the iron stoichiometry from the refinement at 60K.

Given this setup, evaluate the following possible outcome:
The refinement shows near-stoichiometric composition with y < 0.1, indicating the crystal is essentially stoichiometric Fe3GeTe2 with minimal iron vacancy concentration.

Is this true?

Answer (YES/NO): NO